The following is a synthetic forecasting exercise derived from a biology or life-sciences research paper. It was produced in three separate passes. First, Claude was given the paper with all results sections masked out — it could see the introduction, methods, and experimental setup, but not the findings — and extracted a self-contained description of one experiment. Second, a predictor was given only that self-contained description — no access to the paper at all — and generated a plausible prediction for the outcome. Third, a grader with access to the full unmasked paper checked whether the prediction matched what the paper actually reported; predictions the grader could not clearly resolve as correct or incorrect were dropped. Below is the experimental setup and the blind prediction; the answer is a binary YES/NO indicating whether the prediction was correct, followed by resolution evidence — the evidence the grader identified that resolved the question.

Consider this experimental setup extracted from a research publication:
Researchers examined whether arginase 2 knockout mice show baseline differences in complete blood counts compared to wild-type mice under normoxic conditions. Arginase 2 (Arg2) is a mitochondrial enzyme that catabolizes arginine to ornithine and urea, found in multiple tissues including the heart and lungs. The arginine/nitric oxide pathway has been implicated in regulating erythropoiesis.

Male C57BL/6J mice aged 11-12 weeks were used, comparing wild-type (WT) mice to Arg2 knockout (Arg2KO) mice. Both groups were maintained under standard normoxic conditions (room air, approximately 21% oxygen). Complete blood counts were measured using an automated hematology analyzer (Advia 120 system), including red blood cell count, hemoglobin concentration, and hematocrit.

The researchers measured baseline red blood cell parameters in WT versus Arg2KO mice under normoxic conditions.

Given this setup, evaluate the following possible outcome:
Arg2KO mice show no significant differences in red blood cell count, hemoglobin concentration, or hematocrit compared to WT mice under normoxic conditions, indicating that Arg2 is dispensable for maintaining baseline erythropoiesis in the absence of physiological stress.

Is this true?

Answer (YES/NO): YES